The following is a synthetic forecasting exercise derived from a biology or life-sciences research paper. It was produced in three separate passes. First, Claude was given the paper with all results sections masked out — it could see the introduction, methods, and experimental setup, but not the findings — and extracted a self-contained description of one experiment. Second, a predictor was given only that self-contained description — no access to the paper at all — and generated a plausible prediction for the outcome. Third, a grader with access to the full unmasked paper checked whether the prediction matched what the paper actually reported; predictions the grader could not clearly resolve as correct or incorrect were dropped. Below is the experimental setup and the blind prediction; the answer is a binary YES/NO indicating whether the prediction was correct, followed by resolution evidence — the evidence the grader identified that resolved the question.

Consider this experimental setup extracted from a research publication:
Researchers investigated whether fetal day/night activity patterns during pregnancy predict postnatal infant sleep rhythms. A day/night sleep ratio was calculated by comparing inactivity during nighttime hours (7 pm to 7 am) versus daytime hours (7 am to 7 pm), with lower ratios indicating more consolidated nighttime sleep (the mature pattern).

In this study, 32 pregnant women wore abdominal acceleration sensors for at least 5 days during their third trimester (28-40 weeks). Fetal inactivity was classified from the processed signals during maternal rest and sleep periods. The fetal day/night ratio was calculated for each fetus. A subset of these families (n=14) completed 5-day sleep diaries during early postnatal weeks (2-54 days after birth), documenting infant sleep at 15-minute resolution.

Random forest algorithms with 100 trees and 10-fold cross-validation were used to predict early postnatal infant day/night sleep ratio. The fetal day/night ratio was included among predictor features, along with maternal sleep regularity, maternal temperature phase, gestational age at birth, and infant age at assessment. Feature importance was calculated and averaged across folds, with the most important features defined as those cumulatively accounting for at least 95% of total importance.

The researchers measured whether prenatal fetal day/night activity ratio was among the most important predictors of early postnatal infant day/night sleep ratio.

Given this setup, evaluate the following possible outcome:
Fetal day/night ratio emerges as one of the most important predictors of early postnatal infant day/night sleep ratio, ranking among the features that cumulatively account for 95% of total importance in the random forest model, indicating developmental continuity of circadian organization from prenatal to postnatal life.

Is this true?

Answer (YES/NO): YES